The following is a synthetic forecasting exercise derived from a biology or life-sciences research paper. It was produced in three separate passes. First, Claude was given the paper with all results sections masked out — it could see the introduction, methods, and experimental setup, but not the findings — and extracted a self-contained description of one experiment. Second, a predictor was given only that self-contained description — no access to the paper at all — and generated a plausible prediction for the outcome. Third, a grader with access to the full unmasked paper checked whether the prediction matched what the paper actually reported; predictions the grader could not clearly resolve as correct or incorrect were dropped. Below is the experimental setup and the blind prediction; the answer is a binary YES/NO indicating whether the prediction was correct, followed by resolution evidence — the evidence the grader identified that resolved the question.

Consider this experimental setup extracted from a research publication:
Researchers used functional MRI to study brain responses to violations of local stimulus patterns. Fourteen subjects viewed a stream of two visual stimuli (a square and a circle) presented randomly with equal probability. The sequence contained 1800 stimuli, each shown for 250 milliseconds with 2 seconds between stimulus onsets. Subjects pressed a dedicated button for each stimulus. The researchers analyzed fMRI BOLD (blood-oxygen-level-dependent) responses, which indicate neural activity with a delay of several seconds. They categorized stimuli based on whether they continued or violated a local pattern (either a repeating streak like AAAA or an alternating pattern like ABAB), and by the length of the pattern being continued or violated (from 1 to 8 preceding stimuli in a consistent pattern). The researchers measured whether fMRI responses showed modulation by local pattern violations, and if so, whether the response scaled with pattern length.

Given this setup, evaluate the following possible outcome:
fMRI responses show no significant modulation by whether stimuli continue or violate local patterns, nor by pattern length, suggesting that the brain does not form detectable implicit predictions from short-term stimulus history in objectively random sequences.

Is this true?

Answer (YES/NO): NO